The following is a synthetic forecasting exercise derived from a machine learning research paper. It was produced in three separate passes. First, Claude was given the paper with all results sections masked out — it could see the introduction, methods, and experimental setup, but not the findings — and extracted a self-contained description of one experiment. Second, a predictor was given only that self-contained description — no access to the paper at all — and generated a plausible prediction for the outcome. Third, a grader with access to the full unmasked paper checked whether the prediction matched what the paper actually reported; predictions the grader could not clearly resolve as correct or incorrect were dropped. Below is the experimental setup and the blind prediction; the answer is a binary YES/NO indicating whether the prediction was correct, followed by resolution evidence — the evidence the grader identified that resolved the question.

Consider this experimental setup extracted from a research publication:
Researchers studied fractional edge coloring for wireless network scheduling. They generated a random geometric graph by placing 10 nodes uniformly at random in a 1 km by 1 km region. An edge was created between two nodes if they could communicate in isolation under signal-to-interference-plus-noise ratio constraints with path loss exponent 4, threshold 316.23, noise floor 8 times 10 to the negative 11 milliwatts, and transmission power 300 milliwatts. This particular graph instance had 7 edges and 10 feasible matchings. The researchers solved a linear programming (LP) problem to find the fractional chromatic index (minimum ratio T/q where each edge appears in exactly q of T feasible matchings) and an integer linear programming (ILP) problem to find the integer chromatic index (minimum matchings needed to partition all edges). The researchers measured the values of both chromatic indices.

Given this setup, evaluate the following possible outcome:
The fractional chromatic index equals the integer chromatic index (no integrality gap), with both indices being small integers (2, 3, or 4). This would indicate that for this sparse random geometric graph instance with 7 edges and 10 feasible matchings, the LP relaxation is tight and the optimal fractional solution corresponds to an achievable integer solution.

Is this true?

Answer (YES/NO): NO